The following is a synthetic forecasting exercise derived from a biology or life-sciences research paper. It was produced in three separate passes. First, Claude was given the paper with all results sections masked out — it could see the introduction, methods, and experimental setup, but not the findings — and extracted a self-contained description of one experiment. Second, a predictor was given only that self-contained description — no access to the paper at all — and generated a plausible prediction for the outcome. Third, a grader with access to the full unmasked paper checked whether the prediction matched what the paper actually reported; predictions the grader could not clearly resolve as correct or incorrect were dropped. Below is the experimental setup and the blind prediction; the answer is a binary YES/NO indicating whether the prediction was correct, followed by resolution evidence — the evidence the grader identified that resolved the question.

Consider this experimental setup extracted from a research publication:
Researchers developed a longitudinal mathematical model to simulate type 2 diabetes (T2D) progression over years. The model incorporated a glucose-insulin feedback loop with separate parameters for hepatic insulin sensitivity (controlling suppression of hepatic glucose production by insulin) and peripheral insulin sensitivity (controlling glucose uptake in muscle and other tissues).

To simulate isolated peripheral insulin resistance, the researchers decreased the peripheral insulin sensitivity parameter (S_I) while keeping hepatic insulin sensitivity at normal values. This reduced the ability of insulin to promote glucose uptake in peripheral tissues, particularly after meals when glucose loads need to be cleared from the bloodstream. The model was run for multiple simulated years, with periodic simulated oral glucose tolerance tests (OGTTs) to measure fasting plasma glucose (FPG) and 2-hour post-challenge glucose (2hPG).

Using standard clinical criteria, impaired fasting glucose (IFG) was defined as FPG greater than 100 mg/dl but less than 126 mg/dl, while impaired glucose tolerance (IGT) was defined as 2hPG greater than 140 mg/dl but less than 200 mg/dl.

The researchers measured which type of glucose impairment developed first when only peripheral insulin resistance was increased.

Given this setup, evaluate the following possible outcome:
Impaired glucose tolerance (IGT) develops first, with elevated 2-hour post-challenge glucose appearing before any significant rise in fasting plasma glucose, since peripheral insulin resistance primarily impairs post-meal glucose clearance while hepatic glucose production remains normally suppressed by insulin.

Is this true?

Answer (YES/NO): YES